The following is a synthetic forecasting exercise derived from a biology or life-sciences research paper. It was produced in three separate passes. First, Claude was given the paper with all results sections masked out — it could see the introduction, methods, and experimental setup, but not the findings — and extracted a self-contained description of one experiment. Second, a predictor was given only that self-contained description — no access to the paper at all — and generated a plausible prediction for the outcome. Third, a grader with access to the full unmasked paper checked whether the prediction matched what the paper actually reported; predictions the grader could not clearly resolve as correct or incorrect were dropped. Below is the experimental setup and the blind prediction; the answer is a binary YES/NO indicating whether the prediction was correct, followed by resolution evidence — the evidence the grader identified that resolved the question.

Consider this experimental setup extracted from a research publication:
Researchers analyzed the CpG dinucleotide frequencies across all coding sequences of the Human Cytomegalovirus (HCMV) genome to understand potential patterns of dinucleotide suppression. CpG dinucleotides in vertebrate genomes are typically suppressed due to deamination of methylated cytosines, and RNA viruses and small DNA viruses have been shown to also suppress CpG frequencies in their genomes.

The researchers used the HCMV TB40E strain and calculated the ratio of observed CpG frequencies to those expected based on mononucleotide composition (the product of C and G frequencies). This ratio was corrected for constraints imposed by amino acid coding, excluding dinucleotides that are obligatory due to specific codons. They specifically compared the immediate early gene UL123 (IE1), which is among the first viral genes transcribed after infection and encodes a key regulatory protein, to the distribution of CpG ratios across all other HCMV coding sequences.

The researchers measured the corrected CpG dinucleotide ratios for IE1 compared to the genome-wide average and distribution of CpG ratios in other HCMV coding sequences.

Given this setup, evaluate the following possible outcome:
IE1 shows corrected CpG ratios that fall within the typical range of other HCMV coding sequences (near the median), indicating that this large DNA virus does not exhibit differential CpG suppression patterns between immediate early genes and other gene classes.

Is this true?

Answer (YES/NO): NO